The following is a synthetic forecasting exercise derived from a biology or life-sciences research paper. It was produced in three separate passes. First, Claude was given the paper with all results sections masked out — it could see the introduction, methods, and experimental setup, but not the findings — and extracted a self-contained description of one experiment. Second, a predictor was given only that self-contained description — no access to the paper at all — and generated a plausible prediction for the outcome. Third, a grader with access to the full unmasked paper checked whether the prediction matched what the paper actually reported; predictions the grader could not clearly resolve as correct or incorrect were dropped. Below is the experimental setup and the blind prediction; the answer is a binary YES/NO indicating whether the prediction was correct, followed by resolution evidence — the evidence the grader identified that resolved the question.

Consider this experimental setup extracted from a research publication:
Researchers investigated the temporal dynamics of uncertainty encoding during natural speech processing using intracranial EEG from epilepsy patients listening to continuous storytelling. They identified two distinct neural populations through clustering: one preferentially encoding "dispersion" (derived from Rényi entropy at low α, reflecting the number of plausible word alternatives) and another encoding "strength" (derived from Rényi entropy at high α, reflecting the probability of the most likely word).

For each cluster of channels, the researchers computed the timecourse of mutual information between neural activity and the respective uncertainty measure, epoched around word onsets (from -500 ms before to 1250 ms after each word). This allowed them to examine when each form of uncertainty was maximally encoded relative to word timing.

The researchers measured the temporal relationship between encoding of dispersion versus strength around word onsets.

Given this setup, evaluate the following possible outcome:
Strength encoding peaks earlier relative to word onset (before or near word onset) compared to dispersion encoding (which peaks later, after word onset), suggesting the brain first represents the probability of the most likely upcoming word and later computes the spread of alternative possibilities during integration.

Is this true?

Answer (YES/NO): NO